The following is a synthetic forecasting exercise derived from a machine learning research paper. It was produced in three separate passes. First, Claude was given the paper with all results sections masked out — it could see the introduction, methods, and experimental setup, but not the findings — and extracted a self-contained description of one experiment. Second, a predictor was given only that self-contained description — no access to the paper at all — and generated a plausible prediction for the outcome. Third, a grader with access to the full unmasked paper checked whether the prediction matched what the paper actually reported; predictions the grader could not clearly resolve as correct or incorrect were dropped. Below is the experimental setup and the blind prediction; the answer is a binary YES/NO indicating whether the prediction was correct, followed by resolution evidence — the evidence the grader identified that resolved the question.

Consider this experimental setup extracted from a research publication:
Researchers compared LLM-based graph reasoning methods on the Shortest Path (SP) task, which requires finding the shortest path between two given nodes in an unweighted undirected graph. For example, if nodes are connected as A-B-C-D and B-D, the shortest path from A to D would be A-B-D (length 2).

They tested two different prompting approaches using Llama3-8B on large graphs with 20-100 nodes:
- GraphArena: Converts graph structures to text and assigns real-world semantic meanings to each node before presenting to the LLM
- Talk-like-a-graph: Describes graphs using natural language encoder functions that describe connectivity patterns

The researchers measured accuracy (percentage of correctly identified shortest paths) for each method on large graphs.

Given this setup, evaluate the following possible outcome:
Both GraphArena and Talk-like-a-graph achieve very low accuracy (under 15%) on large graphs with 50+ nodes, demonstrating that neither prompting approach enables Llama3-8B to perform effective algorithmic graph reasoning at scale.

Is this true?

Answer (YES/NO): NO